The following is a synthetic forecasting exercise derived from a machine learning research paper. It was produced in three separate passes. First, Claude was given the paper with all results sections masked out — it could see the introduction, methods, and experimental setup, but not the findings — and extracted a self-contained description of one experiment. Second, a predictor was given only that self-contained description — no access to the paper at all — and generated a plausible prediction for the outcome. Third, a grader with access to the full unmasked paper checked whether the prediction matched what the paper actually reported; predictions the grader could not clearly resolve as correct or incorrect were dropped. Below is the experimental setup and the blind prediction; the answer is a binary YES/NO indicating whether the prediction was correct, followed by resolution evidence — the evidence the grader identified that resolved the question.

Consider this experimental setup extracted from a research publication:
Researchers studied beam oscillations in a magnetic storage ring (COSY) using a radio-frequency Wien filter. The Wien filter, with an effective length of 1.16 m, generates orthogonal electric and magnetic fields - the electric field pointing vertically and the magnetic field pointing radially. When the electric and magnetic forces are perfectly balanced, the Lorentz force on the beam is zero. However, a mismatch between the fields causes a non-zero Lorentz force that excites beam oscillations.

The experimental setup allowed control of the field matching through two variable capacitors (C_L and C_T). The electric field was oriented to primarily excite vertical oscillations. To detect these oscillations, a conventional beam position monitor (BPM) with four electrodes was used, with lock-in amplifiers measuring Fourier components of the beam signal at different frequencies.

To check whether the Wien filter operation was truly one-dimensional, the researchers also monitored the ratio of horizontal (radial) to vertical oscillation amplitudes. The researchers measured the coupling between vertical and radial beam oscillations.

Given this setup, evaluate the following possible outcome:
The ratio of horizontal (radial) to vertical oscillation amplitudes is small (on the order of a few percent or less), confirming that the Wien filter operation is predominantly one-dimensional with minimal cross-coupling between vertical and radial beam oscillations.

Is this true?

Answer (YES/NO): YES